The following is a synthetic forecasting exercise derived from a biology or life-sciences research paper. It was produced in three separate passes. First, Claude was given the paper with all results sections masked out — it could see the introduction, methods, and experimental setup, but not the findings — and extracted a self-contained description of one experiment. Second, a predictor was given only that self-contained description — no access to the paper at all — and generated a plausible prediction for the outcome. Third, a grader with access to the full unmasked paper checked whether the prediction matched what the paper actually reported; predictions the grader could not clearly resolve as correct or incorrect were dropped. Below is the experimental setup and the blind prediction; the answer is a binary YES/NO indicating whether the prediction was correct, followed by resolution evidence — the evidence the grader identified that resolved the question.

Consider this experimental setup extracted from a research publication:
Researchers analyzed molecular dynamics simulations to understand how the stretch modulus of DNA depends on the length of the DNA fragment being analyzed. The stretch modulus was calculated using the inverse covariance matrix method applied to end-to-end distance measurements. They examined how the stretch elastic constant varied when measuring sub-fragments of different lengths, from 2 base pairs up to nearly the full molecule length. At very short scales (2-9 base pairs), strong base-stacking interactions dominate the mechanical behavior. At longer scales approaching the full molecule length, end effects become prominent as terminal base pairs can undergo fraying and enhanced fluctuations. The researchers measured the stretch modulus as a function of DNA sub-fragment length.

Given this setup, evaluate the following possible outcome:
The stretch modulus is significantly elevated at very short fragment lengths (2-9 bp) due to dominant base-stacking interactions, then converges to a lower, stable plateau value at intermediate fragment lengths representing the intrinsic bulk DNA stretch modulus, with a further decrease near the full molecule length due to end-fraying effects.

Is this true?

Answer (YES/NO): YES